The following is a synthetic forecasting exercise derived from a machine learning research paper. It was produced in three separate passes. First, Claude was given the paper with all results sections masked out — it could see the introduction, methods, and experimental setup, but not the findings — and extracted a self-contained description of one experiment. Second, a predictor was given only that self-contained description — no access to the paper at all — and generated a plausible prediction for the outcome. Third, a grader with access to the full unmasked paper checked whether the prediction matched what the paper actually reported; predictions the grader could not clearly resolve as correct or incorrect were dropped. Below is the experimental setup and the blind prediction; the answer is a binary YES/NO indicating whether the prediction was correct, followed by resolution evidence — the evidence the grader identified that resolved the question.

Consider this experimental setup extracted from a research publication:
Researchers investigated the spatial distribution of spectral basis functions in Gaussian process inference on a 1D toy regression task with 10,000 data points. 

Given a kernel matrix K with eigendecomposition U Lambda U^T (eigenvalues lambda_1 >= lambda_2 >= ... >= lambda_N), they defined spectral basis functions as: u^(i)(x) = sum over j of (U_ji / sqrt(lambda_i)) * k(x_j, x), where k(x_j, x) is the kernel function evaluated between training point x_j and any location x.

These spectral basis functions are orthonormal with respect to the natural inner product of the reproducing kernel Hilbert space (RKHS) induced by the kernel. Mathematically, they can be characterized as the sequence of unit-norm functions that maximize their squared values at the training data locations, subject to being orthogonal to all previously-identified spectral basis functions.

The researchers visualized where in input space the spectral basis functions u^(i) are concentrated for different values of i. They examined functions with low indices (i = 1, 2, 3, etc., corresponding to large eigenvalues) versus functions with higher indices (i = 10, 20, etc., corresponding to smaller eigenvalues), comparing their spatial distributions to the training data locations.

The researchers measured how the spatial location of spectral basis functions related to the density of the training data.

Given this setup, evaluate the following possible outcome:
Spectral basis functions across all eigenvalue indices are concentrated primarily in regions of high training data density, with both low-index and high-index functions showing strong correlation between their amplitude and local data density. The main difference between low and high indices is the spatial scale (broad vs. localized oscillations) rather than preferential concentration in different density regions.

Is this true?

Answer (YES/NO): NO